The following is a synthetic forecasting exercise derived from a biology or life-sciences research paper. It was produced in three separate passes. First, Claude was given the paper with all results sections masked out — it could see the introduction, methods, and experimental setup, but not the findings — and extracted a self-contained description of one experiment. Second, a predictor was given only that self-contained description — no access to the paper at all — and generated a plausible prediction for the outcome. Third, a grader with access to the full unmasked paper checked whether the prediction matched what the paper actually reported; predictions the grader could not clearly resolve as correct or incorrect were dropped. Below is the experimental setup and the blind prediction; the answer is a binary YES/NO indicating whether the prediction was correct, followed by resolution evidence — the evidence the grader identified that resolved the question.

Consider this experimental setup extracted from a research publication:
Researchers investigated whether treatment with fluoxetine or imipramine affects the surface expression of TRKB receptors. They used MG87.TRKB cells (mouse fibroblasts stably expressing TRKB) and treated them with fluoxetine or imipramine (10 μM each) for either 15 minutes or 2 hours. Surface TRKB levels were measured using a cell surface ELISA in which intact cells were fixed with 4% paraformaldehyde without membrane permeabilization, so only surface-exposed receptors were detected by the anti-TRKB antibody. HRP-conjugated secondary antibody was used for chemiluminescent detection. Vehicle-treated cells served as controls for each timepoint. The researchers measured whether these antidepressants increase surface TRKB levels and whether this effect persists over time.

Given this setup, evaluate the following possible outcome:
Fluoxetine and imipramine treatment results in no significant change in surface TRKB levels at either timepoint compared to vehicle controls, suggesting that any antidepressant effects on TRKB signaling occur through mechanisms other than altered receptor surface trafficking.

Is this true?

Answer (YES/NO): NO